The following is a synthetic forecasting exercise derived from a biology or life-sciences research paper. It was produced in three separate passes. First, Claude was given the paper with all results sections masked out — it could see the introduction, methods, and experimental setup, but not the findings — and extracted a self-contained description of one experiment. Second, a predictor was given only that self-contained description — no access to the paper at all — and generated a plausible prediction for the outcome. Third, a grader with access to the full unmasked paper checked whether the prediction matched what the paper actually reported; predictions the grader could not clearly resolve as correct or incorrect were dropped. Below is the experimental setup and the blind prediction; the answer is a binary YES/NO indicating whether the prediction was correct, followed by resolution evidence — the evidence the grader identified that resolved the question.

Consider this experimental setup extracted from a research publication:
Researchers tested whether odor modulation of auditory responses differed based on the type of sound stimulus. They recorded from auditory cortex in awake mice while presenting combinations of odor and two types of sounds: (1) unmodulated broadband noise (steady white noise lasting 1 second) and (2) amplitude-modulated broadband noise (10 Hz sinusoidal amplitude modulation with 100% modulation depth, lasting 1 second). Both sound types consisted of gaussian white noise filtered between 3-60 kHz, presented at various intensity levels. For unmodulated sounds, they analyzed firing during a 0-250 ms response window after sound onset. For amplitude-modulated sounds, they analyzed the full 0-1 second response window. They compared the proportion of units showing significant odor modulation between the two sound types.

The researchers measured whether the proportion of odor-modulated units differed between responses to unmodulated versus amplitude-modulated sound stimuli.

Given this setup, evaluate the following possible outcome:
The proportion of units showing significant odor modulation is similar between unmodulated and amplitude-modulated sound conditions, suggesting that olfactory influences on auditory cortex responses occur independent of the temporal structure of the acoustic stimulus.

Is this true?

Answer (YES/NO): NO